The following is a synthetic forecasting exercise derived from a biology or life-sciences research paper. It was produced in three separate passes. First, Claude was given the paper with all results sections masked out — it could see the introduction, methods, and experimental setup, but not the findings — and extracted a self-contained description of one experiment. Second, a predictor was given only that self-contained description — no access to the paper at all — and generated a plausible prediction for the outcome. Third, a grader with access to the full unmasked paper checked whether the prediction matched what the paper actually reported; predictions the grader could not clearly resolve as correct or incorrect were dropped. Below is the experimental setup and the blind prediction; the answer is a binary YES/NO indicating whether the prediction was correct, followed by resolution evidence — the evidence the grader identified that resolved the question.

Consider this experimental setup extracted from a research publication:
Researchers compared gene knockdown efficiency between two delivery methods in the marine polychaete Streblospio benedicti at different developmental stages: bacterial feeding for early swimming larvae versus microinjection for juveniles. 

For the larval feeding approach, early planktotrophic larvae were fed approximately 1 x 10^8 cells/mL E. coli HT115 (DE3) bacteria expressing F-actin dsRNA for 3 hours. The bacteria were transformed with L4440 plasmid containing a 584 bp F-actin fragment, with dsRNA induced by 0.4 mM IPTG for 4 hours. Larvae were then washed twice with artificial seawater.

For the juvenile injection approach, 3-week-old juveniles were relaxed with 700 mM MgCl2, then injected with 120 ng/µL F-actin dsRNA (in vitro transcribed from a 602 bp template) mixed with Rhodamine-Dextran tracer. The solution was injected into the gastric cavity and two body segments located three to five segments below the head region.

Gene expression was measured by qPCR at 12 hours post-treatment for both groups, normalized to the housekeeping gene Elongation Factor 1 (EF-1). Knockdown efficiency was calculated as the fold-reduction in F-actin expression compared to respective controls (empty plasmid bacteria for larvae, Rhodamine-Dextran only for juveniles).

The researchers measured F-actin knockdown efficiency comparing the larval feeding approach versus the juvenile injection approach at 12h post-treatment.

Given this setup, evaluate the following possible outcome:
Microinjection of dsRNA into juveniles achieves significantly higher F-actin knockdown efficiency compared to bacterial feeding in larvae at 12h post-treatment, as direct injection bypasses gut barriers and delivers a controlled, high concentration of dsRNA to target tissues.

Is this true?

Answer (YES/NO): YES